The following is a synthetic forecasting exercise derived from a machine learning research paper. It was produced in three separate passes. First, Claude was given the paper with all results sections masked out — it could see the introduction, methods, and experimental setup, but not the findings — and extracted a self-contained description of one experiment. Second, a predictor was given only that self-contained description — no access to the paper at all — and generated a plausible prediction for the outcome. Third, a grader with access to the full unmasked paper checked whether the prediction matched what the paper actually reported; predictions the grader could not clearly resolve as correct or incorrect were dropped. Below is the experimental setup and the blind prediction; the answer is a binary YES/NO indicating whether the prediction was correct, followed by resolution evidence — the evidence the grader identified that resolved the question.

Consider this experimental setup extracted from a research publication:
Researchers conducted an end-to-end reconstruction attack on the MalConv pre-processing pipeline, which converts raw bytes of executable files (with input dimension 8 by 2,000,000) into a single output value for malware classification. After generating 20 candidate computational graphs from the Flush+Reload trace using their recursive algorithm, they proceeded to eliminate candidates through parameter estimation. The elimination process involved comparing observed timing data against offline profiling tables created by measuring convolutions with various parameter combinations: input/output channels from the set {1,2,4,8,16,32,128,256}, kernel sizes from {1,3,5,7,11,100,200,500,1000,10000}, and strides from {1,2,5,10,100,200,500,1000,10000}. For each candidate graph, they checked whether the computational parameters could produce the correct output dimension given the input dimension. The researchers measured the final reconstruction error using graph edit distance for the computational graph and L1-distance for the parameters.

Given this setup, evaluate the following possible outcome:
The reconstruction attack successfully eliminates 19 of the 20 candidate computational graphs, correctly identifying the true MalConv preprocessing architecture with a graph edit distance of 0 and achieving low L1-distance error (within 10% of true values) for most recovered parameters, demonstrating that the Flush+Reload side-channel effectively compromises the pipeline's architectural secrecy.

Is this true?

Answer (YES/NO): YES